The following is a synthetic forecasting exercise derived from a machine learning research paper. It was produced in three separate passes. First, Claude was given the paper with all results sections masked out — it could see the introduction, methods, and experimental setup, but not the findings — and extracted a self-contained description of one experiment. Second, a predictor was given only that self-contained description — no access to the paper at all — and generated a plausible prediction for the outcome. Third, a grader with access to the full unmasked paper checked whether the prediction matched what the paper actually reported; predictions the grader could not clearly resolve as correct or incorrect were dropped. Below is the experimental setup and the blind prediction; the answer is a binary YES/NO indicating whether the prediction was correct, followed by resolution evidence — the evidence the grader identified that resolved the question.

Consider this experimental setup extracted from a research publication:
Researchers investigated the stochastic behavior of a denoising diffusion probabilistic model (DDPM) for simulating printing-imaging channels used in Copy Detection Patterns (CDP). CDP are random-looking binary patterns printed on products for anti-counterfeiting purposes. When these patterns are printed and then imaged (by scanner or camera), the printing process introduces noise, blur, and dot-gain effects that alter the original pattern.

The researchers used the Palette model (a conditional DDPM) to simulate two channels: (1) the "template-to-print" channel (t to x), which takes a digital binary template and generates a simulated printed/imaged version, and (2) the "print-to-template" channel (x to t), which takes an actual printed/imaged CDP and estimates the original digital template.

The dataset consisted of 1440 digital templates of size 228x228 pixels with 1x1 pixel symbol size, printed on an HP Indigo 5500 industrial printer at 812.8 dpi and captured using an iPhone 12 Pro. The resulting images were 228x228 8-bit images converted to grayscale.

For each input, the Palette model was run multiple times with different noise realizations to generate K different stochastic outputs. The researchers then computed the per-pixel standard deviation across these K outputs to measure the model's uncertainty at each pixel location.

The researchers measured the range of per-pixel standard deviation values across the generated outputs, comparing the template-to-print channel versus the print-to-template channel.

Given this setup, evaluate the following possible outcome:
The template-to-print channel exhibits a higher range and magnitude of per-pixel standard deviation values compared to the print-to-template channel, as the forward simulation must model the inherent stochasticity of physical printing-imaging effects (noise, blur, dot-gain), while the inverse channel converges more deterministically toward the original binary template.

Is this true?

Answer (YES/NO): NO